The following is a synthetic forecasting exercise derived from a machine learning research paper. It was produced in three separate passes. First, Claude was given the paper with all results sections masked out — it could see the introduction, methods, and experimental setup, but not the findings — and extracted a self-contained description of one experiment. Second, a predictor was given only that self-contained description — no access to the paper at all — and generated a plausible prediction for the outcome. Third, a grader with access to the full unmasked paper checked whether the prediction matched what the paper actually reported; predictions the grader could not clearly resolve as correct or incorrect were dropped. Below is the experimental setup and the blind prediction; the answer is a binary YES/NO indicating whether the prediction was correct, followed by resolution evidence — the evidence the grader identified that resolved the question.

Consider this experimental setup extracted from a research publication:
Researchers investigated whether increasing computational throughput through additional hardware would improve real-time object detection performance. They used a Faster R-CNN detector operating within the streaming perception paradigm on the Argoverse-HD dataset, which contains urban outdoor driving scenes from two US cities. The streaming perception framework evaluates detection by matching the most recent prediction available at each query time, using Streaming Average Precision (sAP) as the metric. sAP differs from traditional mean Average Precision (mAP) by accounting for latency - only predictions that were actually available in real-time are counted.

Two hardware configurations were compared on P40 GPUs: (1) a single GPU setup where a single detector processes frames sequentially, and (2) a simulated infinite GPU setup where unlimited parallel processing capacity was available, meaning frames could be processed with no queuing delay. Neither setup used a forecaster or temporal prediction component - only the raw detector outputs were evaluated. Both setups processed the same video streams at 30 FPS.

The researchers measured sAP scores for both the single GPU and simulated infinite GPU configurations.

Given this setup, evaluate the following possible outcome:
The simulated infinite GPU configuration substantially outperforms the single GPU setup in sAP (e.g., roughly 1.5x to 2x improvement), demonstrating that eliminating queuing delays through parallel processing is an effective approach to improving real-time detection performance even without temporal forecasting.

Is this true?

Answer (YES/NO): NO